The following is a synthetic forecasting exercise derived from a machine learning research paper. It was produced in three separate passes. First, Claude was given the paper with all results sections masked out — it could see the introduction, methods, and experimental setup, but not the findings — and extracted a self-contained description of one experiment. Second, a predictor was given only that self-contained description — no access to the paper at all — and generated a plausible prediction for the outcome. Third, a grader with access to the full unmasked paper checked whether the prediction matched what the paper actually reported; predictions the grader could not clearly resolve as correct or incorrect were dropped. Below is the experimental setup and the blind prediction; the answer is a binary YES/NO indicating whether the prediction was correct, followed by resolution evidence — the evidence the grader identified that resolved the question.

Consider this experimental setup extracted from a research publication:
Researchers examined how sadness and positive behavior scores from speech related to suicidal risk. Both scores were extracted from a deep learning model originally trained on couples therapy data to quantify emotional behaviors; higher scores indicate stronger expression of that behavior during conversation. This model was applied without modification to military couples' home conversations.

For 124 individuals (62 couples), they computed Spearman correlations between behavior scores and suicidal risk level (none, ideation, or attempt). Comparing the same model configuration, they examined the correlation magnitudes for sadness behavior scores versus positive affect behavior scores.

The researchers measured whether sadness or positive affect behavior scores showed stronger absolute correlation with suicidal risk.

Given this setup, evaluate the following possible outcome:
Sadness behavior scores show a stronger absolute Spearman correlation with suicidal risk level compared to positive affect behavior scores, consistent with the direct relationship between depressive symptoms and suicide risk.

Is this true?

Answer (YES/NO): YES